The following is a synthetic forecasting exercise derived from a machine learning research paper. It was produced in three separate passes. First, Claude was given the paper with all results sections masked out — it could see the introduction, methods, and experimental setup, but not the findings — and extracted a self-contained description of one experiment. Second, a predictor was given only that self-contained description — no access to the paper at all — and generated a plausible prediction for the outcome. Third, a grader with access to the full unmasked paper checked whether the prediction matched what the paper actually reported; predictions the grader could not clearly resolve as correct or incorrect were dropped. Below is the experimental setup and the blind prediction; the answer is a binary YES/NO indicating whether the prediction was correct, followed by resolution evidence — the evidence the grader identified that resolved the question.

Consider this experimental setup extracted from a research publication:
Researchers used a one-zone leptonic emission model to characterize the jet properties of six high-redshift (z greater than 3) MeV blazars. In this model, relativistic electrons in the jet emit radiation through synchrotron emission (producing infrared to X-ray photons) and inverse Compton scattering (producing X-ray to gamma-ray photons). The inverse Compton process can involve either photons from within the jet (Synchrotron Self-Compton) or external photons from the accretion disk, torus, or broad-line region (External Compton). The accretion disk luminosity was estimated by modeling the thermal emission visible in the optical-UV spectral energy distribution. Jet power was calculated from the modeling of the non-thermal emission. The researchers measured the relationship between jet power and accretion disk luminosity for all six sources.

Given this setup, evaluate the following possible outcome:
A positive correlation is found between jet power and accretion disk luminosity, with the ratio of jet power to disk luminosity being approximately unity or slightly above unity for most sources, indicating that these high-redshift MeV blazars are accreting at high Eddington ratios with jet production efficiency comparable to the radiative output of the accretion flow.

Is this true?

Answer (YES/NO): NO